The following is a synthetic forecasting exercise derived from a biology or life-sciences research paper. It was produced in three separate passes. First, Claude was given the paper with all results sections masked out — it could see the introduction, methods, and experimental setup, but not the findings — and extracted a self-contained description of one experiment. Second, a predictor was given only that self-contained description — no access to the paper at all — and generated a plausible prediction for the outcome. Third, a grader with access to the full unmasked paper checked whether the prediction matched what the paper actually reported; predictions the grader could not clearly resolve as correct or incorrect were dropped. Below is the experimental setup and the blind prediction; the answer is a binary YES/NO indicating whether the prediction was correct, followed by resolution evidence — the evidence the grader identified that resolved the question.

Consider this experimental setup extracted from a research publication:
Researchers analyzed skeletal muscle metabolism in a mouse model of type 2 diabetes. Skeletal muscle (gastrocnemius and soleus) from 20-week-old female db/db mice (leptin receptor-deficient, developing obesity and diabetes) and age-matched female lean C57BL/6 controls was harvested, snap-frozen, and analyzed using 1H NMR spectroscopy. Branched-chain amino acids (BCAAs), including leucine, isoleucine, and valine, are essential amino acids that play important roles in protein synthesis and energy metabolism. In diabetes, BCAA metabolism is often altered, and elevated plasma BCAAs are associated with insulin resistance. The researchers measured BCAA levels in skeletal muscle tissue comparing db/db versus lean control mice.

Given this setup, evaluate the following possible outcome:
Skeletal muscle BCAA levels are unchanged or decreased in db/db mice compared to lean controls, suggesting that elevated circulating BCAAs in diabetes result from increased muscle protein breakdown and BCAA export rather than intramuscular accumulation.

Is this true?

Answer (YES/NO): NO